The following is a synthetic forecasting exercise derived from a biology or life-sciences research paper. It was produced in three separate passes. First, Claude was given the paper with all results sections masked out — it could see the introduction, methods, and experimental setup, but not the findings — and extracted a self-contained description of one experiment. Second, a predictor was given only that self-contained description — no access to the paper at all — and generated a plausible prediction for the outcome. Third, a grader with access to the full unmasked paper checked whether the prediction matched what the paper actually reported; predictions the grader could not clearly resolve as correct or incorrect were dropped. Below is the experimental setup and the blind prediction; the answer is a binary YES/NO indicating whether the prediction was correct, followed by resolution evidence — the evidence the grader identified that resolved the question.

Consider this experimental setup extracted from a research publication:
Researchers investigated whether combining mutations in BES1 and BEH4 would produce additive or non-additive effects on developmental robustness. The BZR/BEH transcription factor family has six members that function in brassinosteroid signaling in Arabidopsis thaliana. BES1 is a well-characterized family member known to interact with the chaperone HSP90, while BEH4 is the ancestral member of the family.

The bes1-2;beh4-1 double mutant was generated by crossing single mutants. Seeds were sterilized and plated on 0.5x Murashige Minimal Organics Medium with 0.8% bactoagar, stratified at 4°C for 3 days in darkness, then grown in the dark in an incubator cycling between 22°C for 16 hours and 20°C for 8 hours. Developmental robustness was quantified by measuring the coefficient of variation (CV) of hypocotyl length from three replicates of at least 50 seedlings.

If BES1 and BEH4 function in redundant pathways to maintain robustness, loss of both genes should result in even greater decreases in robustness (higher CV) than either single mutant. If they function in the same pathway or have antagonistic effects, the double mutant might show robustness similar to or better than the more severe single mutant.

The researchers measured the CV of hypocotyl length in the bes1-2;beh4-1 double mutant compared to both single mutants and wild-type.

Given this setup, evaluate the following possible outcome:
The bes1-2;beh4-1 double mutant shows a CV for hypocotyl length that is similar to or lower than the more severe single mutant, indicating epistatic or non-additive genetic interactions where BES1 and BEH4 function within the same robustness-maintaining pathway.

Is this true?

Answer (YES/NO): YES